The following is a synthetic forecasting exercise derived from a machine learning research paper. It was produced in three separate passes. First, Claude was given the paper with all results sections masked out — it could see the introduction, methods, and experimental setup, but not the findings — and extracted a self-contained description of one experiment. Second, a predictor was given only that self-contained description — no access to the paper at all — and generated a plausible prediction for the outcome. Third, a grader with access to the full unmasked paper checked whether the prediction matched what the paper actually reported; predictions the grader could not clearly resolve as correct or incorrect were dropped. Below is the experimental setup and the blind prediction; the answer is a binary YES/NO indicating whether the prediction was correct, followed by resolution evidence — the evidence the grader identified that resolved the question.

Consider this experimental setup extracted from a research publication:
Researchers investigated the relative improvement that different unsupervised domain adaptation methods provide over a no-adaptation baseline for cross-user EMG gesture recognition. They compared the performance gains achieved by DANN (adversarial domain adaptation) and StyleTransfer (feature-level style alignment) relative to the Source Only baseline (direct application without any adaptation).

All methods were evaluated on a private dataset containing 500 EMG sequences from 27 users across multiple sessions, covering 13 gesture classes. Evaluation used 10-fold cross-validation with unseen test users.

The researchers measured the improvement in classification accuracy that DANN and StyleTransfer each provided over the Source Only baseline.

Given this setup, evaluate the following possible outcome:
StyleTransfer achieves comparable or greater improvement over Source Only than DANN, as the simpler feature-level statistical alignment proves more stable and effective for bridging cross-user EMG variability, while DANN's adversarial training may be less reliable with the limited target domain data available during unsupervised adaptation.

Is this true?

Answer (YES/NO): NO